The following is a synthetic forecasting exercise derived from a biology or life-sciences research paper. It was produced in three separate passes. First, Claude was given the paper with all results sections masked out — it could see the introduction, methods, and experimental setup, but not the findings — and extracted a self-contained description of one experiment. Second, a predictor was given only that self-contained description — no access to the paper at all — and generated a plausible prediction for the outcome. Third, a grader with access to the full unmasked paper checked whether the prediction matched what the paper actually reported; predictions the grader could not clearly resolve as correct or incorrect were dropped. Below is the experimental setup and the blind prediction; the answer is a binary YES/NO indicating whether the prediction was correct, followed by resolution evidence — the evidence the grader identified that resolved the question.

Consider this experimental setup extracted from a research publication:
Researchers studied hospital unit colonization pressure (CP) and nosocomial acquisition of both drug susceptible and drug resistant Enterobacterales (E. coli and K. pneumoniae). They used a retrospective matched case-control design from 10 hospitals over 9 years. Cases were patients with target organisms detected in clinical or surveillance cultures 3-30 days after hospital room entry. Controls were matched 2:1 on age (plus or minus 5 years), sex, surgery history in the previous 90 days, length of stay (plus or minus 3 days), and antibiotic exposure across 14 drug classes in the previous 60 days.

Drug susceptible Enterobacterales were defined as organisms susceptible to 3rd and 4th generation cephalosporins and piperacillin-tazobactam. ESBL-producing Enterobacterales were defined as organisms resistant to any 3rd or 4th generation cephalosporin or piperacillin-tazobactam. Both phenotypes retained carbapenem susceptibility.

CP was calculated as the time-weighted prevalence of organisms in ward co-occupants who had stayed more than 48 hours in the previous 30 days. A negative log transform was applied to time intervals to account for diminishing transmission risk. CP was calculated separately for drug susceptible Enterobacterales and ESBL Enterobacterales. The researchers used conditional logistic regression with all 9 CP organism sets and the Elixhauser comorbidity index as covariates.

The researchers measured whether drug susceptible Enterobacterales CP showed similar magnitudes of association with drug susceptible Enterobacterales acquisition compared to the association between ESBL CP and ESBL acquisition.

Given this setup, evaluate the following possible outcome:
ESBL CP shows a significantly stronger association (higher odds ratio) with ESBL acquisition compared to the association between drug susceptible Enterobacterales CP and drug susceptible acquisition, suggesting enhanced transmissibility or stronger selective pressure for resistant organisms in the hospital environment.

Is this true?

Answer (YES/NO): YES